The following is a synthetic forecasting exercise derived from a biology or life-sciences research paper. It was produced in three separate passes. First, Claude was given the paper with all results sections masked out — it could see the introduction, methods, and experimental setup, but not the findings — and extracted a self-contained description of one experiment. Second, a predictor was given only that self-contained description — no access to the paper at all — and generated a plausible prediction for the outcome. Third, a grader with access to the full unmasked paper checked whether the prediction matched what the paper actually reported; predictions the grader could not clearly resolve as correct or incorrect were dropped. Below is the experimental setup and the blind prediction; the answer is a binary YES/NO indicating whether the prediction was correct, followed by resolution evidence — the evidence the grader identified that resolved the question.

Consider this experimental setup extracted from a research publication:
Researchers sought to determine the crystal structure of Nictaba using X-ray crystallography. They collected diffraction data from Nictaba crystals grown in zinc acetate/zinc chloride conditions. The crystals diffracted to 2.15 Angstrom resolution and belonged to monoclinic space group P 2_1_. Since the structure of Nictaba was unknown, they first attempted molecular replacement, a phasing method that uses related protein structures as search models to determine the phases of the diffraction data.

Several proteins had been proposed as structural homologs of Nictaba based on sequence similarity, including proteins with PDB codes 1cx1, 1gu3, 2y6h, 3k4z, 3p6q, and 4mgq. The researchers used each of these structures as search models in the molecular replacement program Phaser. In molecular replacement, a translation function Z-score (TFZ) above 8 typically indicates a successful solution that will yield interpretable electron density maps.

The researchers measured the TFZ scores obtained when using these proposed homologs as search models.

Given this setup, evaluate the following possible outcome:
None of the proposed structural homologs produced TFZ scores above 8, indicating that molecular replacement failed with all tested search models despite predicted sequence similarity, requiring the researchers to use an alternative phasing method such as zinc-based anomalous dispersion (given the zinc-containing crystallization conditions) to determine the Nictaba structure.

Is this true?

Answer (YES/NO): NO